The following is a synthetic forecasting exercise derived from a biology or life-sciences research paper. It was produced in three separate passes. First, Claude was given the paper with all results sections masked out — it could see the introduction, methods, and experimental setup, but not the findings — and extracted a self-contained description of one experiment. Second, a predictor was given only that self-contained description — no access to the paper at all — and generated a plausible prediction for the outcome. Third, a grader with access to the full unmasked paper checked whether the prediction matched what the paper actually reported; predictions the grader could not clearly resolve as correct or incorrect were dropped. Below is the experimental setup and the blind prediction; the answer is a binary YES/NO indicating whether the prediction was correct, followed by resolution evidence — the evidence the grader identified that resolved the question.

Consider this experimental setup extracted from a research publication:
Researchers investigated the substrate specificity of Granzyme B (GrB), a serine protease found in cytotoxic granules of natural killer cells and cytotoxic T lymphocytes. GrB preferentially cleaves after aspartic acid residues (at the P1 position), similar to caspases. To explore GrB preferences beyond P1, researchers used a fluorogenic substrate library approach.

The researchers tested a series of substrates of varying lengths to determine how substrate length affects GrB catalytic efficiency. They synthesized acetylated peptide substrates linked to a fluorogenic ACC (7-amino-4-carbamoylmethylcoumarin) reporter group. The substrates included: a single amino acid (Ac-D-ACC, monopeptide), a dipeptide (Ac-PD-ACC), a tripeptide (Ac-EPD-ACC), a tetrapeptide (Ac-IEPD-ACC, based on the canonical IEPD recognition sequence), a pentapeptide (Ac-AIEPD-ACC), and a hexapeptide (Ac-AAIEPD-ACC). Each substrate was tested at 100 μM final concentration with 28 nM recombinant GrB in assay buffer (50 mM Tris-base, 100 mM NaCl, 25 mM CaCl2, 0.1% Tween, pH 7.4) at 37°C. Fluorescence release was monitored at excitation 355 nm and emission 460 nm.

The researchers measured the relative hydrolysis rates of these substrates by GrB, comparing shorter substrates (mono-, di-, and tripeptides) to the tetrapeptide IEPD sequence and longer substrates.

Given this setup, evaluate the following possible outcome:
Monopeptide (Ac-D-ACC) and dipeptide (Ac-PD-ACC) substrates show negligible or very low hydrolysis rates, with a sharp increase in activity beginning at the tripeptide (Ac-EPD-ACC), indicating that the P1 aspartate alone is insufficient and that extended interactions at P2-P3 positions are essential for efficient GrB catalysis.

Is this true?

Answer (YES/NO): NO